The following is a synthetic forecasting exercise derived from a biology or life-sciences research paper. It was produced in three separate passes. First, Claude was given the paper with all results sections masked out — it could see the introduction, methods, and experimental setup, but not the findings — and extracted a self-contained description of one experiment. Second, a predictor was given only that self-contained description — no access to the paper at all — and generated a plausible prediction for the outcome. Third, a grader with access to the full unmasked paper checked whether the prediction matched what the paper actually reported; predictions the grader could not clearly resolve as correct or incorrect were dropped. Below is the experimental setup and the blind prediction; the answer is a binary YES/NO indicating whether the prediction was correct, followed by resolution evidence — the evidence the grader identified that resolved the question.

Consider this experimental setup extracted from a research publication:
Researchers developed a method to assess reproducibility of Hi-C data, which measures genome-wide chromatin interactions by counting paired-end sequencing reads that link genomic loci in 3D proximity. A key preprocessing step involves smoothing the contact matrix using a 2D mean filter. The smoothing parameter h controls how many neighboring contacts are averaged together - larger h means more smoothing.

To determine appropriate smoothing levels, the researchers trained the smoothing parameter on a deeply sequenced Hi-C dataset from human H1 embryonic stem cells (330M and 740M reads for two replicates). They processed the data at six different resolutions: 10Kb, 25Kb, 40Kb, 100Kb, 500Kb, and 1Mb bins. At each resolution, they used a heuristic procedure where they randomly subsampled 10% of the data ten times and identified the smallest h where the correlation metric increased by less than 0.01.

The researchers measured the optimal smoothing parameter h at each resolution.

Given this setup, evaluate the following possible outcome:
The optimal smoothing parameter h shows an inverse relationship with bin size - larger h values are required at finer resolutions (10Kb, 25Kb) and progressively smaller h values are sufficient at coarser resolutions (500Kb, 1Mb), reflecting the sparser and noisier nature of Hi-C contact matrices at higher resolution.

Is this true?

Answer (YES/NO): YES